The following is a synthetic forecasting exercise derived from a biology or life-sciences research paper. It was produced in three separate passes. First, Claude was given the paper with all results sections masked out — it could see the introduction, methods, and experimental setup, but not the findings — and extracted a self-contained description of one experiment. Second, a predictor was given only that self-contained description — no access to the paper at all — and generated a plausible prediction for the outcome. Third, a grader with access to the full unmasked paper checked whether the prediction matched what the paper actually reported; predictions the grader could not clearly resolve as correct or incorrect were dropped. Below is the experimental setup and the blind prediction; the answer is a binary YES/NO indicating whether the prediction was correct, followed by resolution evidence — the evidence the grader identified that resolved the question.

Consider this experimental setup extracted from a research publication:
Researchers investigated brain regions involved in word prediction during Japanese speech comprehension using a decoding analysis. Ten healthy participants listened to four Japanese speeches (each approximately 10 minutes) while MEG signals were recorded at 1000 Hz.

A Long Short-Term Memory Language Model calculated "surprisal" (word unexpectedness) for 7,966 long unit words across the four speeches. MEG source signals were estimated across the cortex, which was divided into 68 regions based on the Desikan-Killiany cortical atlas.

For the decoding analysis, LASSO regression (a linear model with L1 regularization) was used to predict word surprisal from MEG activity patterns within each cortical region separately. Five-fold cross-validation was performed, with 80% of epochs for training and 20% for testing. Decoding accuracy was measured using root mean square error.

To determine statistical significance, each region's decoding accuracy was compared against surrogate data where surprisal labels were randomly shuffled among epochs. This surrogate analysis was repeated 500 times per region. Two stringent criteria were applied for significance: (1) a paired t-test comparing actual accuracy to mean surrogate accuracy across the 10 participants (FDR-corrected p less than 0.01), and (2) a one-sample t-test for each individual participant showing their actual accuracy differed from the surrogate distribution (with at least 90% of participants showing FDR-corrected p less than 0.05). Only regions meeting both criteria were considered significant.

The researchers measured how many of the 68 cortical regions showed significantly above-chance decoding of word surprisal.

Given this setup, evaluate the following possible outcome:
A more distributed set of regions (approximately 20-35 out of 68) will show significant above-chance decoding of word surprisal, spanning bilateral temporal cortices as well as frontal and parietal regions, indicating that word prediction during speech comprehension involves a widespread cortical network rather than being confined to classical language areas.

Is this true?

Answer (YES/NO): NO